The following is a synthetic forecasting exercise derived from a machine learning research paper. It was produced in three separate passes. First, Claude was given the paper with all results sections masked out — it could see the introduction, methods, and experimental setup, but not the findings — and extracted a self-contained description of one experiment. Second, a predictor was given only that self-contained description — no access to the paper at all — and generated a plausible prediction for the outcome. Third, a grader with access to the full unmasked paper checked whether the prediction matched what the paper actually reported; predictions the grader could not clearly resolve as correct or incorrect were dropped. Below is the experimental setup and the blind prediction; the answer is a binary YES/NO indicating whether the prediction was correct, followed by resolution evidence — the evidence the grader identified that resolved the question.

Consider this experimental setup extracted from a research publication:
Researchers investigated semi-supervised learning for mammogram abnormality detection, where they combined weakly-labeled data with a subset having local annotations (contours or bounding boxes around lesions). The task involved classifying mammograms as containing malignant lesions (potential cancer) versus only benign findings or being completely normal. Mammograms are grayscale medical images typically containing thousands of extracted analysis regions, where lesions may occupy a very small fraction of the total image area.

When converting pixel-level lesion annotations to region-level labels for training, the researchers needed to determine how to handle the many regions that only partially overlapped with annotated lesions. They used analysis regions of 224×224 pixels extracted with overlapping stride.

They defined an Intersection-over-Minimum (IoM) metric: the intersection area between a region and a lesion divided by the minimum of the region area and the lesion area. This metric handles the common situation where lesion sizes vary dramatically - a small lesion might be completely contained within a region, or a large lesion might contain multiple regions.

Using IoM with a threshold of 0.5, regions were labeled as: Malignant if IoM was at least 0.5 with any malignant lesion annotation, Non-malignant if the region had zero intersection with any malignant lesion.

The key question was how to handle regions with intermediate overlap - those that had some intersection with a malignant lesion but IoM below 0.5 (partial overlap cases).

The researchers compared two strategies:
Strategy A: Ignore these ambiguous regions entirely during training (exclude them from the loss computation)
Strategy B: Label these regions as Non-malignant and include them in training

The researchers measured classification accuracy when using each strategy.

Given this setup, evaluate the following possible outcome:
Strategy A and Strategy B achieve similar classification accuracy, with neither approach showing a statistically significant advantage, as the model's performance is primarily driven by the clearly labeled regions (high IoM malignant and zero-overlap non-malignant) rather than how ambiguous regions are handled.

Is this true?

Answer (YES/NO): NO